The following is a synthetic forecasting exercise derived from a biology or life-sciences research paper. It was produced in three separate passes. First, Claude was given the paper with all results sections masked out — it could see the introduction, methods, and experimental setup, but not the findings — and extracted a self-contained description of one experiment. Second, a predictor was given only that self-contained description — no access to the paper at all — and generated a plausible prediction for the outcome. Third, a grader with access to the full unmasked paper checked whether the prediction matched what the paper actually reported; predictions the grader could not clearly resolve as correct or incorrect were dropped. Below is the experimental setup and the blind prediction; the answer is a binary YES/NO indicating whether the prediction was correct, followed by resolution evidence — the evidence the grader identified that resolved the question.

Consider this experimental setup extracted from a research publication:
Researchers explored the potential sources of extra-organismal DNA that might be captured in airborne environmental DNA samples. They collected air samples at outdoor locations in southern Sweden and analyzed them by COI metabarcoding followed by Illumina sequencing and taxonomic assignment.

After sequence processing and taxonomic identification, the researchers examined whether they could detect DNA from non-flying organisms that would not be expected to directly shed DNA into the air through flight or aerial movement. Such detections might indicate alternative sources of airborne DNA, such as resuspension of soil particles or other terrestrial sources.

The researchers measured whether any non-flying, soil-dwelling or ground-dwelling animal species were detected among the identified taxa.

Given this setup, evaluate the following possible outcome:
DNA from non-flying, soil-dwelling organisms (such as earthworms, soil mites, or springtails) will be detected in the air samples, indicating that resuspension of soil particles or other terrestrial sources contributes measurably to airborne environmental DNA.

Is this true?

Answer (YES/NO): YES